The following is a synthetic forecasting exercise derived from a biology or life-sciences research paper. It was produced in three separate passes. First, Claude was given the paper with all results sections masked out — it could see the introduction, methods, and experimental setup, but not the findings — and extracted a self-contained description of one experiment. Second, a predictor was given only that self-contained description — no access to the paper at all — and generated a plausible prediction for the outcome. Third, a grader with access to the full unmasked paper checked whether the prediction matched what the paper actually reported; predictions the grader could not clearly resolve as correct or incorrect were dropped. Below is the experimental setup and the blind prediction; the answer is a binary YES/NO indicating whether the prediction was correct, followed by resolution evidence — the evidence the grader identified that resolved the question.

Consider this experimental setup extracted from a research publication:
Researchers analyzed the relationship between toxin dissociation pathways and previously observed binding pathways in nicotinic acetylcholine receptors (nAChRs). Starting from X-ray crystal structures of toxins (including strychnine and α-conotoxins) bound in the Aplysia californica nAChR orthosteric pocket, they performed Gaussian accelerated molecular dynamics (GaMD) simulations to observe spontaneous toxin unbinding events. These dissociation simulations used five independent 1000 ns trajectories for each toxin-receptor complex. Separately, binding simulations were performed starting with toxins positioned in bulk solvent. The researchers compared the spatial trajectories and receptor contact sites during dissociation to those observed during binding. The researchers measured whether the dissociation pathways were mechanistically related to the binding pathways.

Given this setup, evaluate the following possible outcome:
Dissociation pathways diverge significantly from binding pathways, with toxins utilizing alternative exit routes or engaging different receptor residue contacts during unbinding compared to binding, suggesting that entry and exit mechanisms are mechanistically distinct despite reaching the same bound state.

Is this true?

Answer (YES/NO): NO